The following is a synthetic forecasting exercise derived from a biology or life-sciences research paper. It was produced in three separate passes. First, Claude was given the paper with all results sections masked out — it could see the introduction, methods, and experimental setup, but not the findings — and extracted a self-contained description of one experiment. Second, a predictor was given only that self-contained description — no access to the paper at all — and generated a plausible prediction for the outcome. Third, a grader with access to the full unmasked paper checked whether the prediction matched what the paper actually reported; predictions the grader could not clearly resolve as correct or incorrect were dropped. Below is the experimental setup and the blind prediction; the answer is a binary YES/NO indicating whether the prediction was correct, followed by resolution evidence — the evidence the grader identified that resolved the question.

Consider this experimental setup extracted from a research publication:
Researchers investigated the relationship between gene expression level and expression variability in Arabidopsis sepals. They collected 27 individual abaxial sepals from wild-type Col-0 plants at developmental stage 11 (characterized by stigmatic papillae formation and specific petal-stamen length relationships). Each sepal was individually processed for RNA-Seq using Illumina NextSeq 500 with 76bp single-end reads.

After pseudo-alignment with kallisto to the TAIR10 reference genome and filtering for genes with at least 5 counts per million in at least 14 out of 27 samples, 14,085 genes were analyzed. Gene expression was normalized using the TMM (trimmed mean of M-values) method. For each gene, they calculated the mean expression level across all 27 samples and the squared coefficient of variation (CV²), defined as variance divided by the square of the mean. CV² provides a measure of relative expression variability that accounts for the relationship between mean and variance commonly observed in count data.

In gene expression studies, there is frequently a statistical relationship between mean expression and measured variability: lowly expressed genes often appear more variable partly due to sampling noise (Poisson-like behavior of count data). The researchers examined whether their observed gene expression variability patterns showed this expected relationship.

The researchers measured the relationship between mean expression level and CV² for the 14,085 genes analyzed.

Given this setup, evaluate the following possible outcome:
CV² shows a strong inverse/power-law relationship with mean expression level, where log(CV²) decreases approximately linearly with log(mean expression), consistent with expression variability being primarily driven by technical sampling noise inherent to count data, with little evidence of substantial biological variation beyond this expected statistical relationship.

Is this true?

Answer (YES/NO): NO